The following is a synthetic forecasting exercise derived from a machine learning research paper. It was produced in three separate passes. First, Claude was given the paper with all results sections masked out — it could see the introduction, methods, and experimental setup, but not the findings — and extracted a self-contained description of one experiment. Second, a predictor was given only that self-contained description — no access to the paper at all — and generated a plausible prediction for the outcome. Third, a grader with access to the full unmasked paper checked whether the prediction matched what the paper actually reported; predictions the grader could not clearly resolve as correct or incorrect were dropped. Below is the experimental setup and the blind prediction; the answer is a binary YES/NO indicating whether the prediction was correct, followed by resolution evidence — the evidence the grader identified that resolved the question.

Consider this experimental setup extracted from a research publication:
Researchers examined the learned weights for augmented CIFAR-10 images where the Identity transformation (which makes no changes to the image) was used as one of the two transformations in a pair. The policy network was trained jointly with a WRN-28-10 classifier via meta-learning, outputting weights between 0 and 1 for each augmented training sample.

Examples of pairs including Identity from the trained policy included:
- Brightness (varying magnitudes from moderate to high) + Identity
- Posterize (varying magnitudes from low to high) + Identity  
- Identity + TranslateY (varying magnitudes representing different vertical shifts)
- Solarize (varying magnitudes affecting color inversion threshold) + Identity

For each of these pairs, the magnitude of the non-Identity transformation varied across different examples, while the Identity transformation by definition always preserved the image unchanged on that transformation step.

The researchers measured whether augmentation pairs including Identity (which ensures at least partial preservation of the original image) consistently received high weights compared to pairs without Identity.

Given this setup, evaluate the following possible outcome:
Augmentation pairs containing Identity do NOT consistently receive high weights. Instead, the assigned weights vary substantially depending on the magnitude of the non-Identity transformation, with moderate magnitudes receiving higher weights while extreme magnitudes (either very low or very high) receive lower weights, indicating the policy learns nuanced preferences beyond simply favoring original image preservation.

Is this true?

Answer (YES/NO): YES